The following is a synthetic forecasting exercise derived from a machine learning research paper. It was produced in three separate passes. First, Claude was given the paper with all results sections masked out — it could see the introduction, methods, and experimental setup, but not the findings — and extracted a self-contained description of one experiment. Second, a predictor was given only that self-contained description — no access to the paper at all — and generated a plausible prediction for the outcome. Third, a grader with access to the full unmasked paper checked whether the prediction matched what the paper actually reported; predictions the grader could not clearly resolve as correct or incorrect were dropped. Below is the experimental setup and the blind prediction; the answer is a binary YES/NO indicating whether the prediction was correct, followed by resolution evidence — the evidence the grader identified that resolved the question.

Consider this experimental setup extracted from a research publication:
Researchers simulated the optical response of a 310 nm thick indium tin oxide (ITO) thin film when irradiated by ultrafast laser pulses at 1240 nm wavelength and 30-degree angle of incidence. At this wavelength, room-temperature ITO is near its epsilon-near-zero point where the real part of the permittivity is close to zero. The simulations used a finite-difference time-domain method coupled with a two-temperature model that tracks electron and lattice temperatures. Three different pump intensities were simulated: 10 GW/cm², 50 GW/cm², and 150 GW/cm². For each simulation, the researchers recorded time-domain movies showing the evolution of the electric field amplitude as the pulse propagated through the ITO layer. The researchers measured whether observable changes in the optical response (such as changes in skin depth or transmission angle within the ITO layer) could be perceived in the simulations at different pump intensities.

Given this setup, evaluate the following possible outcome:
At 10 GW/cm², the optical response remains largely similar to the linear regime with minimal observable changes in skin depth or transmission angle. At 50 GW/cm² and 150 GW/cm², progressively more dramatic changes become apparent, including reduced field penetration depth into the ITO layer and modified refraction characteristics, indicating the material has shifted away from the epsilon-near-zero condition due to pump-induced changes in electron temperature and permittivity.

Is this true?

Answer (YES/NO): NO